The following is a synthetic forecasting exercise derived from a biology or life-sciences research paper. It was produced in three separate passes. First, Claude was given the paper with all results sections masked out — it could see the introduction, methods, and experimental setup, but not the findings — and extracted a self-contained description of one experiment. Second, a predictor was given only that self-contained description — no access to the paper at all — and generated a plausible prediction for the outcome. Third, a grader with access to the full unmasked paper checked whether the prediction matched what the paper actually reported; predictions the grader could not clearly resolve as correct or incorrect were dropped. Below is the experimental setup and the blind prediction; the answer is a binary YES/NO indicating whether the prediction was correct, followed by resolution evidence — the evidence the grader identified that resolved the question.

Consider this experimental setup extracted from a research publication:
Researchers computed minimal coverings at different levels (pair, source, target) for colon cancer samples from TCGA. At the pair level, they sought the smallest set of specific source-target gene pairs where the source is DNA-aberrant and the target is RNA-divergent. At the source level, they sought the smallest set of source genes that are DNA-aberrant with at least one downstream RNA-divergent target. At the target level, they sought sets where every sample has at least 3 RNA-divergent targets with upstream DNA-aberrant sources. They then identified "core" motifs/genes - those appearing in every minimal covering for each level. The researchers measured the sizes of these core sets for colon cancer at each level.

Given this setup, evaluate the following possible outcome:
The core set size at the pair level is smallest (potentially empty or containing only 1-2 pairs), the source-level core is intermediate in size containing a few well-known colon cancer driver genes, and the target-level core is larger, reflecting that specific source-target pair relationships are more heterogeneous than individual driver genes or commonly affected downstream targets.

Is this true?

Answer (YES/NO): NO